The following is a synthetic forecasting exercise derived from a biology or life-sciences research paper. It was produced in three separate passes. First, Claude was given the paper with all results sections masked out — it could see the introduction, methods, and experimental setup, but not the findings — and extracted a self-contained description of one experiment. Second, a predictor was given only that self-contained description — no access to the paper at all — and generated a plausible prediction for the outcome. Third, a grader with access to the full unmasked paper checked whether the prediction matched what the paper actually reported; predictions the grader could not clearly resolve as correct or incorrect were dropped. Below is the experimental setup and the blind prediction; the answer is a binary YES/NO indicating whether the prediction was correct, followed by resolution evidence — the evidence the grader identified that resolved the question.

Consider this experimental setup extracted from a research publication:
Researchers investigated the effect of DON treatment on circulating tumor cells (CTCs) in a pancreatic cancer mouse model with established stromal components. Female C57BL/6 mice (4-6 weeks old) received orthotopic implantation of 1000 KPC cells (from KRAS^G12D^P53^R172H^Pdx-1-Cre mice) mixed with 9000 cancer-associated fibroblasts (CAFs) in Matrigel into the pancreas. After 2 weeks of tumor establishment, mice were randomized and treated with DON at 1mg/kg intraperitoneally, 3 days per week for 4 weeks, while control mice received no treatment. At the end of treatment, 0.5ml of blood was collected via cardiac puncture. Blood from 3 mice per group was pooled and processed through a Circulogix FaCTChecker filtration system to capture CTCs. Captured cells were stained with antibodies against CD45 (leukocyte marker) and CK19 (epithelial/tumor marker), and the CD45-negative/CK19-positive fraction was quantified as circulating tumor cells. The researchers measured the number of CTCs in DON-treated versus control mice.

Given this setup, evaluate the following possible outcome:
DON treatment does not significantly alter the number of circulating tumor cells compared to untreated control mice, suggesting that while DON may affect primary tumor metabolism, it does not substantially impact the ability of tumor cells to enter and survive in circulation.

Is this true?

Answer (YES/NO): NO